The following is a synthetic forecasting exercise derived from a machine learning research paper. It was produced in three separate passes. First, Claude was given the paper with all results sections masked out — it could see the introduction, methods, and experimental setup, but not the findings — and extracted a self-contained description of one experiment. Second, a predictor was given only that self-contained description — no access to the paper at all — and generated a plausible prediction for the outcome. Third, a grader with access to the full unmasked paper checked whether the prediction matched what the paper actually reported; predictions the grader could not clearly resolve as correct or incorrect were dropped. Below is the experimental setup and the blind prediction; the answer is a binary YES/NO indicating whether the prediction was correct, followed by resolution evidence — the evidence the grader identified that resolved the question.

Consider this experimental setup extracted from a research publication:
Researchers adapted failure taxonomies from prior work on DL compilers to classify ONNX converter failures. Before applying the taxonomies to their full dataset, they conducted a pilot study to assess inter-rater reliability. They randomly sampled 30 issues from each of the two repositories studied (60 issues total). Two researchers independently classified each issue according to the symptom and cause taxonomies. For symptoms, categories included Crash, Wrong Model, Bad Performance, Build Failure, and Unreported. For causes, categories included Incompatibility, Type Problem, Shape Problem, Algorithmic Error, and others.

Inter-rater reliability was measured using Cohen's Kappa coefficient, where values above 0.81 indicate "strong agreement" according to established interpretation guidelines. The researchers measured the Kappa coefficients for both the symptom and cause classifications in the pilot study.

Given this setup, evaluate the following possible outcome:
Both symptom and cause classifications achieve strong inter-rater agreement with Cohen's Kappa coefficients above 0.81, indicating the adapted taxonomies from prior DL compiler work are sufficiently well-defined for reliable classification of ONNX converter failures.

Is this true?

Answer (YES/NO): YES